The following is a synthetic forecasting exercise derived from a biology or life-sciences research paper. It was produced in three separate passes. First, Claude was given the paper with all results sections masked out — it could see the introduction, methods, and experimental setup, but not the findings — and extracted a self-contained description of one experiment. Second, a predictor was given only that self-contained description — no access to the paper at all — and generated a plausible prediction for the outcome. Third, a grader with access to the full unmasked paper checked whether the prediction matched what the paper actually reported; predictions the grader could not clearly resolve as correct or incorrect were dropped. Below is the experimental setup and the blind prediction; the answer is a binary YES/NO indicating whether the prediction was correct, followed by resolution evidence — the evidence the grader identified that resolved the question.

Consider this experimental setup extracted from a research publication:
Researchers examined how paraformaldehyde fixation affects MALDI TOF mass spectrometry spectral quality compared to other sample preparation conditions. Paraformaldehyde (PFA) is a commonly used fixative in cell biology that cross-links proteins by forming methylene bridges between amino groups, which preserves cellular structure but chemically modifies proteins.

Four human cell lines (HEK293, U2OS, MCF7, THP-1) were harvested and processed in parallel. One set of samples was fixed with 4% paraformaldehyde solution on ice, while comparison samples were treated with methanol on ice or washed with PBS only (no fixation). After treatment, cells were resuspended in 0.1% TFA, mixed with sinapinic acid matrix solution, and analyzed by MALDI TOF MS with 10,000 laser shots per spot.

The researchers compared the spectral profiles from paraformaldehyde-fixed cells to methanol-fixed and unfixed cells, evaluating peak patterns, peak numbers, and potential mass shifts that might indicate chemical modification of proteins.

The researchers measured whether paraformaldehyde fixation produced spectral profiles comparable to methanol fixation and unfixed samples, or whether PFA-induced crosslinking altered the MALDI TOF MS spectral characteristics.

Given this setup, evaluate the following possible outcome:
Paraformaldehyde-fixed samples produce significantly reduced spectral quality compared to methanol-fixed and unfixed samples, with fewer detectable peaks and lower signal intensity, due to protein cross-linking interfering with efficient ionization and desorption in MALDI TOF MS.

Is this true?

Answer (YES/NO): YES